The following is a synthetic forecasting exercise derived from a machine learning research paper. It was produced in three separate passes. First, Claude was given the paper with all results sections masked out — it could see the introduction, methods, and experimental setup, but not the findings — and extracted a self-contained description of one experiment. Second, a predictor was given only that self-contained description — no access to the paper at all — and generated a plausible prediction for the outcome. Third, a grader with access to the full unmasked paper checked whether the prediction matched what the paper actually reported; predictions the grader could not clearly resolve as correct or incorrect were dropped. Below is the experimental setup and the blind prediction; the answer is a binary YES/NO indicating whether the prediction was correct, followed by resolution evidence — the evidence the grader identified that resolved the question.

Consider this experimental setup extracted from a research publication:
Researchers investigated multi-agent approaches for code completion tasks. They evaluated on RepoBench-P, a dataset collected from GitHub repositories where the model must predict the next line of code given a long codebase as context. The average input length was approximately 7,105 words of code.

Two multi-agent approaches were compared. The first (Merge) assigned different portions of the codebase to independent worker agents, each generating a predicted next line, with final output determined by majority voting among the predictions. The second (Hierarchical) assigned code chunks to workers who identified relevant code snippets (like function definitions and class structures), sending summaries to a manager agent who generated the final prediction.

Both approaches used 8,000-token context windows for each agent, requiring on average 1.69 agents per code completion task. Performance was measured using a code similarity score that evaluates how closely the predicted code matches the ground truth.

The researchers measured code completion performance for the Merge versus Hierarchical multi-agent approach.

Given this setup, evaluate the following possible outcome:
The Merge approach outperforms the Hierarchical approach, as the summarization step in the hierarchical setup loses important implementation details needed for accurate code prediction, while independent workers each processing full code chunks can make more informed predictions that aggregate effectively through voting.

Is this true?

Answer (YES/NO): YES